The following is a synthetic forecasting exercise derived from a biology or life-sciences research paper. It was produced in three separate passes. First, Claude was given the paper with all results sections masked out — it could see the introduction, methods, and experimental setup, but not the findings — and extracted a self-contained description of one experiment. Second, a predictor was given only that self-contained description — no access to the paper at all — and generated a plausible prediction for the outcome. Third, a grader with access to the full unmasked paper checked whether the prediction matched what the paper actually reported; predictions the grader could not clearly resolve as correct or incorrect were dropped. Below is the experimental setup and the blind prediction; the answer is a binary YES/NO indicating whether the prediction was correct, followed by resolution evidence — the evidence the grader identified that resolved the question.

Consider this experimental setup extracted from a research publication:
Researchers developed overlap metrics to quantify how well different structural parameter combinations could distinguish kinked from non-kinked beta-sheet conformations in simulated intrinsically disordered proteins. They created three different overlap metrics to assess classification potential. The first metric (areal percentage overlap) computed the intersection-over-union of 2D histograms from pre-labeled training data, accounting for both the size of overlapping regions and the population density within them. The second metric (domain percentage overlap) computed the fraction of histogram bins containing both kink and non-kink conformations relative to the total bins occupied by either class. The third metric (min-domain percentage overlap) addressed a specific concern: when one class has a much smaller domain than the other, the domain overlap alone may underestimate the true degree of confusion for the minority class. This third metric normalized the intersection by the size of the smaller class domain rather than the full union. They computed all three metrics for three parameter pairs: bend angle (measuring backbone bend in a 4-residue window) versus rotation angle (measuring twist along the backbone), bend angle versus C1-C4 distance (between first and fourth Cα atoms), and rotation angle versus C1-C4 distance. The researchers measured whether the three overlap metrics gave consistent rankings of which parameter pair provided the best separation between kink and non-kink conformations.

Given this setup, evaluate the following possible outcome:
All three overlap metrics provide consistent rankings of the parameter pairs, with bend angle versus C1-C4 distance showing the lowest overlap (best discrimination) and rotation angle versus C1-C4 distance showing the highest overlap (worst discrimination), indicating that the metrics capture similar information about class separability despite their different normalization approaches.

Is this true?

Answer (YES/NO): NO